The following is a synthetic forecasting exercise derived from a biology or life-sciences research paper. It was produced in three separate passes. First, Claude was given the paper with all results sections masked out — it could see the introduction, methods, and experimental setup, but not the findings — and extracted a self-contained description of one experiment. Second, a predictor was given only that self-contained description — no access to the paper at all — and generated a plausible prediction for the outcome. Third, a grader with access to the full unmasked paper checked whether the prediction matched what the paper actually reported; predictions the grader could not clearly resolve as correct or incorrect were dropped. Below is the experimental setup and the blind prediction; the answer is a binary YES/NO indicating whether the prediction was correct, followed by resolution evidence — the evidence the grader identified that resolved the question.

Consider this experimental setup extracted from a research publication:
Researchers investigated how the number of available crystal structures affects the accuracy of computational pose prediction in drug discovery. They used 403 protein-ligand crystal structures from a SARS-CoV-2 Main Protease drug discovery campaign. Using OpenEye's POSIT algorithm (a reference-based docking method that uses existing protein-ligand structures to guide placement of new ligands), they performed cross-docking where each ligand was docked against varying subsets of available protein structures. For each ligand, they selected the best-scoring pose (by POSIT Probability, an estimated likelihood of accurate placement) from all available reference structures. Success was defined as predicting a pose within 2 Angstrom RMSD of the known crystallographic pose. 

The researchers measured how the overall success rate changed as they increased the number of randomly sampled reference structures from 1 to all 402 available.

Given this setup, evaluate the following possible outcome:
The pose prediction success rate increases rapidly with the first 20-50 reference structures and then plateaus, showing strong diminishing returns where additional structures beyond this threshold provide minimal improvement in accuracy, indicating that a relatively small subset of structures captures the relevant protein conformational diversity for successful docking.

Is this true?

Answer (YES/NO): NO